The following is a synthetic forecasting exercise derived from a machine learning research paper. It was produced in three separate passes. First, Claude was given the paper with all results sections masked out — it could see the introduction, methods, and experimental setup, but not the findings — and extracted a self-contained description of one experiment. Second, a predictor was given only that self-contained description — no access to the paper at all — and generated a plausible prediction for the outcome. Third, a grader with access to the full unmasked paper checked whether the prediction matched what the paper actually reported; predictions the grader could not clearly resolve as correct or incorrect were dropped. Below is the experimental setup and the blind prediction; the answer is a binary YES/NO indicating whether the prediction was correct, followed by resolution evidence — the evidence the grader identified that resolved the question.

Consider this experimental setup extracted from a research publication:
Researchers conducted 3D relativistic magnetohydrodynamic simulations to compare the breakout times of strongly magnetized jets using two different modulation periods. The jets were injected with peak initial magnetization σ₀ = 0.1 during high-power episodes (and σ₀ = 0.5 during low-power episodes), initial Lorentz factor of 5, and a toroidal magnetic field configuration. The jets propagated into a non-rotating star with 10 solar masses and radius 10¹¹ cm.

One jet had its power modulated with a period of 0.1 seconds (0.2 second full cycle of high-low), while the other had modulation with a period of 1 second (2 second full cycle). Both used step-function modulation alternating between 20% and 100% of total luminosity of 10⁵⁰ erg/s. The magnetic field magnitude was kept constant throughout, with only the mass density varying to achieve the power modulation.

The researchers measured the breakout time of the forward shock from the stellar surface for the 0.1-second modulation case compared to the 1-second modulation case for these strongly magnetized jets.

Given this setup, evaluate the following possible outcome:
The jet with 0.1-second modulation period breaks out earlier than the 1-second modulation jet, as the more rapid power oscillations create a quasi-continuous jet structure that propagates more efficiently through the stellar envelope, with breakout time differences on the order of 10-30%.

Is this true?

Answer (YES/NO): NO